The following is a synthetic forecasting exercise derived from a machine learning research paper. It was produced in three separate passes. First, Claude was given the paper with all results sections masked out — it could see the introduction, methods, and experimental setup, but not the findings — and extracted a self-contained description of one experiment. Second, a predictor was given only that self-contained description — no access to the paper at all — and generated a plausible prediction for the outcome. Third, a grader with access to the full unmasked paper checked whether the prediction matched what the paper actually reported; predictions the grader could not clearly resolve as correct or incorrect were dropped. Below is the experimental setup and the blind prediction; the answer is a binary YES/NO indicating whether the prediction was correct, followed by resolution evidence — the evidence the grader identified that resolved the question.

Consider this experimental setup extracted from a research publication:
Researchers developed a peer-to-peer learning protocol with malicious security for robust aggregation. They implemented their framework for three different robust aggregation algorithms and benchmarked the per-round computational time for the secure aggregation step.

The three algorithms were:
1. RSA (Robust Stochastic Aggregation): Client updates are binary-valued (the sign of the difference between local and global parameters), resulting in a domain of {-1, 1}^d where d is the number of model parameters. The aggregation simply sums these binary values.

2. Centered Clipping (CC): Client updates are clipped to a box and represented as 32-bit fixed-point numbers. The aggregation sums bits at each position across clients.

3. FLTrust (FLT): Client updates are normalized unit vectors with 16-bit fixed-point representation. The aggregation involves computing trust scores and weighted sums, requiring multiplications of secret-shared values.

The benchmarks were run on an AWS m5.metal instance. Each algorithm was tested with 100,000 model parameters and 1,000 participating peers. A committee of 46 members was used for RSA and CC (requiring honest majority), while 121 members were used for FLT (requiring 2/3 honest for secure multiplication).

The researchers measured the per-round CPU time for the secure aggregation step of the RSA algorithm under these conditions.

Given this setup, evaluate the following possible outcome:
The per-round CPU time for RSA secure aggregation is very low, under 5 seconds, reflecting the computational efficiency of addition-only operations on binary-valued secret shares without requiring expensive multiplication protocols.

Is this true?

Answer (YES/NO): NO